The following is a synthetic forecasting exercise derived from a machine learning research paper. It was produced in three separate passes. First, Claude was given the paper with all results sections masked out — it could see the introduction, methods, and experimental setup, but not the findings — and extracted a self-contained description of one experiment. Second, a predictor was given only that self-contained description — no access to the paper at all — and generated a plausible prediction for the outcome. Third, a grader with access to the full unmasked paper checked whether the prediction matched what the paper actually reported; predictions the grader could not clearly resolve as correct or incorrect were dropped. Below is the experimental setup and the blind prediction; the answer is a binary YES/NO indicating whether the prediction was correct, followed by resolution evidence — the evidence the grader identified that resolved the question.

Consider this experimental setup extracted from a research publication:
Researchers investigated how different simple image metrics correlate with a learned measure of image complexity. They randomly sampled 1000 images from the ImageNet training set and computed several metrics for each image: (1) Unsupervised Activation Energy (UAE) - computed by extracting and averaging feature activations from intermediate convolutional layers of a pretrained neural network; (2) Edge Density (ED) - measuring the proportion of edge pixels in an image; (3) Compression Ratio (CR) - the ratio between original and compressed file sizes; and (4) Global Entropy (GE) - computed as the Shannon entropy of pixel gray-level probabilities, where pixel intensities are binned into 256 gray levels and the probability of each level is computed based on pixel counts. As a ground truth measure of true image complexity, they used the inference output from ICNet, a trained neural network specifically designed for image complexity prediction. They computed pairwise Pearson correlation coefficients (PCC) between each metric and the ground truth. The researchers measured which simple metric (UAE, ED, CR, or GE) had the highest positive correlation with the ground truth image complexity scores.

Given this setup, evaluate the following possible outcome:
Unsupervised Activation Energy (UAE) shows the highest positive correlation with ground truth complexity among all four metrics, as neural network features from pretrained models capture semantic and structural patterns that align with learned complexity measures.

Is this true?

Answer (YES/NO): YES